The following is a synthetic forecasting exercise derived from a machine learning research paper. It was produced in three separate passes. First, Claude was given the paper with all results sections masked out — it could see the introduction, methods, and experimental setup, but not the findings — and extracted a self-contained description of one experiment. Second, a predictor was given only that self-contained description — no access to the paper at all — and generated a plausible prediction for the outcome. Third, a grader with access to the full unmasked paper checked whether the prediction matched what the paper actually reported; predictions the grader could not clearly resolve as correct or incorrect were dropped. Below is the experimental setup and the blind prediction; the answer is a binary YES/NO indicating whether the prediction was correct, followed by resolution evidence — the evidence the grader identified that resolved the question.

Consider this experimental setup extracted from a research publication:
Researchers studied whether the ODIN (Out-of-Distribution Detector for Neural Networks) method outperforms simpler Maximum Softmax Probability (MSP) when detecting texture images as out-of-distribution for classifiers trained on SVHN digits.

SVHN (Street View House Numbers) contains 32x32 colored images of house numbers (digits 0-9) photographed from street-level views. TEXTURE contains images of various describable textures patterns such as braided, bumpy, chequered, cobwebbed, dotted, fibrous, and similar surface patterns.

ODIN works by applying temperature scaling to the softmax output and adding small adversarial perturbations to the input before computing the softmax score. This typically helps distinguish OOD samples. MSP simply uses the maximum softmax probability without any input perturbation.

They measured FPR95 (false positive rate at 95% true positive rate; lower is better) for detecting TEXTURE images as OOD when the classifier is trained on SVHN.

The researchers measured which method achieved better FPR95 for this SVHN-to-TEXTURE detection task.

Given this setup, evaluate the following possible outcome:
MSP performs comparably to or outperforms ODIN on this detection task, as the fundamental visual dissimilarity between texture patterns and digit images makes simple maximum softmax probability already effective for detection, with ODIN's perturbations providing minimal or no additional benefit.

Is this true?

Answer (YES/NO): YES